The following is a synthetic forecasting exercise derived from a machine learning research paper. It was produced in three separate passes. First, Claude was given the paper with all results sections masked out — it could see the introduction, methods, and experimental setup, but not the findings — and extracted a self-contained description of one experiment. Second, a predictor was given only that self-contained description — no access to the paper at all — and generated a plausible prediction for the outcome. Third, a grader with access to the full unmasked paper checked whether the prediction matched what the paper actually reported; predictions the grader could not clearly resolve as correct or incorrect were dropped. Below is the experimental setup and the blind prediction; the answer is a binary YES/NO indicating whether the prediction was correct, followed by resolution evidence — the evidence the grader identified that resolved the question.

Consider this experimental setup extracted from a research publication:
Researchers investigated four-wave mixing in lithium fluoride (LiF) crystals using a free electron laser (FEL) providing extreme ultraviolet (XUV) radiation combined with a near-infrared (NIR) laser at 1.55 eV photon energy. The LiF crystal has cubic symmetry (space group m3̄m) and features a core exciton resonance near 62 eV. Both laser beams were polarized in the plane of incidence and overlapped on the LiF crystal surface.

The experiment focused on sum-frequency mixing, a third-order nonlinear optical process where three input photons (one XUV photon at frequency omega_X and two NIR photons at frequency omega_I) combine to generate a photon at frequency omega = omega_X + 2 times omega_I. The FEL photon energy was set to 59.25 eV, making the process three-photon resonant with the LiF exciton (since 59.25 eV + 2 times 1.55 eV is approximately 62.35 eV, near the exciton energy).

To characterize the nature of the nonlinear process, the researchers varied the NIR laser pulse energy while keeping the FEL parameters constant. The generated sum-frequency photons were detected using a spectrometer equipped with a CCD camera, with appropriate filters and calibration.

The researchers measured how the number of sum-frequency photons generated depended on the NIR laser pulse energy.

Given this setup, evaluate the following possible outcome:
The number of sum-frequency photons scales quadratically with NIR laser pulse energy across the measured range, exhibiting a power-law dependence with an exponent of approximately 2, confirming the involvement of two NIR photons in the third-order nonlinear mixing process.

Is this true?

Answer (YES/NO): YES